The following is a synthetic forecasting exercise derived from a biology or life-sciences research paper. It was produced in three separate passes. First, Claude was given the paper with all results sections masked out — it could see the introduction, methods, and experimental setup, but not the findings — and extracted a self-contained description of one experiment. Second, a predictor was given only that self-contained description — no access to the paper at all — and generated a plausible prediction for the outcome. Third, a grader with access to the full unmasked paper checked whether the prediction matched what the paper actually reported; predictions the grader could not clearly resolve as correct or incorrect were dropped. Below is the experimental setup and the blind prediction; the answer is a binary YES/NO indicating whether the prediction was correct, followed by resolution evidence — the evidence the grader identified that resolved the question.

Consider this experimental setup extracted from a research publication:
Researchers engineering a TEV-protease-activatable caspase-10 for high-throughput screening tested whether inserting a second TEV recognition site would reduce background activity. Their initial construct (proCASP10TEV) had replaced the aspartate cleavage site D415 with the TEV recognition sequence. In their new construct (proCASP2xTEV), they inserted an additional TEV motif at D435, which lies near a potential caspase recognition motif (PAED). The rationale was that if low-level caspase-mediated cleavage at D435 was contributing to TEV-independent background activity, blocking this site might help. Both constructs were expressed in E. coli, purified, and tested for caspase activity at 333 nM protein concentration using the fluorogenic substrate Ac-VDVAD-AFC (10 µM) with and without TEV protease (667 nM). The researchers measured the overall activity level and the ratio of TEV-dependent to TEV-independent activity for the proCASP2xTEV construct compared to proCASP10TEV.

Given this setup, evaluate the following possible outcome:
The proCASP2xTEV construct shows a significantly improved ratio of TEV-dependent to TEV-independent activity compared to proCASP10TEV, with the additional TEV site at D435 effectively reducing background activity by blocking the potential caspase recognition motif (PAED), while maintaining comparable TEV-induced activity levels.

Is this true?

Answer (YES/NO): NO